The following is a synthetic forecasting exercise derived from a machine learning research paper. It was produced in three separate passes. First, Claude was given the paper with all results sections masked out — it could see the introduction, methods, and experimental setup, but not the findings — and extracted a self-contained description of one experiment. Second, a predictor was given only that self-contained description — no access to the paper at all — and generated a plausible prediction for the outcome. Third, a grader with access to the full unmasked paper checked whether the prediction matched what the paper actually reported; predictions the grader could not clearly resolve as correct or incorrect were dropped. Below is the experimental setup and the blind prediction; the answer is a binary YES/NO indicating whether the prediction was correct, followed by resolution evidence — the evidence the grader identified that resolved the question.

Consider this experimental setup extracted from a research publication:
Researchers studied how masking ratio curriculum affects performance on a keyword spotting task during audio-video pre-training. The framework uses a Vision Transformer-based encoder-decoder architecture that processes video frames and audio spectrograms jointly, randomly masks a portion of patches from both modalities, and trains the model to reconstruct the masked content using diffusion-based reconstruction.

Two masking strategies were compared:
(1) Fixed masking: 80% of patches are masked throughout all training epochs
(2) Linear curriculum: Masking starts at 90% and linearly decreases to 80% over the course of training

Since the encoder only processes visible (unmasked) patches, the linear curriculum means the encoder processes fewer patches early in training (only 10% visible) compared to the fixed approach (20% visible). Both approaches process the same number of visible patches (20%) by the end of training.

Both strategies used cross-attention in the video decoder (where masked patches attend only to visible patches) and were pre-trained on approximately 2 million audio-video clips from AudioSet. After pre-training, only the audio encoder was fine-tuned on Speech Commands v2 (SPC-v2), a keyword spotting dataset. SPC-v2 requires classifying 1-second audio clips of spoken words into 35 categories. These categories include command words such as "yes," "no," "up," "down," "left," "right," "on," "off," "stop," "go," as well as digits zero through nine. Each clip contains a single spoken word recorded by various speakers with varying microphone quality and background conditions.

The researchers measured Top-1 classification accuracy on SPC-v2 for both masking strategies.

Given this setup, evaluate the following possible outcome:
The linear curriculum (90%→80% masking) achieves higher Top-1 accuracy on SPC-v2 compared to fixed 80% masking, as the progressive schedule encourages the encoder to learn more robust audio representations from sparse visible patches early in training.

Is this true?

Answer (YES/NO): NO